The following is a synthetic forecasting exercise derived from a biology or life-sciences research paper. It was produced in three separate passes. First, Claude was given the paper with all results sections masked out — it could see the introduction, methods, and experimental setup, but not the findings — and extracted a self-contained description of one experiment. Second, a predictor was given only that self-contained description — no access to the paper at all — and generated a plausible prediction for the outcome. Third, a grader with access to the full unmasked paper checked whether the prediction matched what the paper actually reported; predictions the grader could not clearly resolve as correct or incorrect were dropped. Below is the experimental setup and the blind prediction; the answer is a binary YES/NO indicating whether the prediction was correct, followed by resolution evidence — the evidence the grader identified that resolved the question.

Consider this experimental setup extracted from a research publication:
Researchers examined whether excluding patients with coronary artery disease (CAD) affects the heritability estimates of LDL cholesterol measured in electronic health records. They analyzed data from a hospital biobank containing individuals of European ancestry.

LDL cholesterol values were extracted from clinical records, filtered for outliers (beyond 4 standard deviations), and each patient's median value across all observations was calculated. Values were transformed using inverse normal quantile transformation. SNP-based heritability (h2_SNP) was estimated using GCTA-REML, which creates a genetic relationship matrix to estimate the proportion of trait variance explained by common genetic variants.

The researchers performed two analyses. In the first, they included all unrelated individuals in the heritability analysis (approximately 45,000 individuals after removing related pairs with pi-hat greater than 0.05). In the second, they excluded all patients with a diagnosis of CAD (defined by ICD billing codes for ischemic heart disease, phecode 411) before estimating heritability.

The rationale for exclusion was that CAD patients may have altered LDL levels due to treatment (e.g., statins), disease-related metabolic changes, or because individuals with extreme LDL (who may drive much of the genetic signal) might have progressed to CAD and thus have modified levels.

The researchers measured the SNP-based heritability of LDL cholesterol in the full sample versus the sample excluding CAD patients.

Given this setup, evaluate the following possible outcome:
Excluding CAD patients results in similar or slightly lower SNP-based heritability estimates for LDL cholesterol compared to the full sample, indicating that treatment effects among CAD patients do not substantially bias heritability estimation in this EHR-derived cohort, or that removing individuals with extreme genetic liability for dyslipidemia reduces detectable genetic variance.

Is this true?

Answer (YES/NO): YES